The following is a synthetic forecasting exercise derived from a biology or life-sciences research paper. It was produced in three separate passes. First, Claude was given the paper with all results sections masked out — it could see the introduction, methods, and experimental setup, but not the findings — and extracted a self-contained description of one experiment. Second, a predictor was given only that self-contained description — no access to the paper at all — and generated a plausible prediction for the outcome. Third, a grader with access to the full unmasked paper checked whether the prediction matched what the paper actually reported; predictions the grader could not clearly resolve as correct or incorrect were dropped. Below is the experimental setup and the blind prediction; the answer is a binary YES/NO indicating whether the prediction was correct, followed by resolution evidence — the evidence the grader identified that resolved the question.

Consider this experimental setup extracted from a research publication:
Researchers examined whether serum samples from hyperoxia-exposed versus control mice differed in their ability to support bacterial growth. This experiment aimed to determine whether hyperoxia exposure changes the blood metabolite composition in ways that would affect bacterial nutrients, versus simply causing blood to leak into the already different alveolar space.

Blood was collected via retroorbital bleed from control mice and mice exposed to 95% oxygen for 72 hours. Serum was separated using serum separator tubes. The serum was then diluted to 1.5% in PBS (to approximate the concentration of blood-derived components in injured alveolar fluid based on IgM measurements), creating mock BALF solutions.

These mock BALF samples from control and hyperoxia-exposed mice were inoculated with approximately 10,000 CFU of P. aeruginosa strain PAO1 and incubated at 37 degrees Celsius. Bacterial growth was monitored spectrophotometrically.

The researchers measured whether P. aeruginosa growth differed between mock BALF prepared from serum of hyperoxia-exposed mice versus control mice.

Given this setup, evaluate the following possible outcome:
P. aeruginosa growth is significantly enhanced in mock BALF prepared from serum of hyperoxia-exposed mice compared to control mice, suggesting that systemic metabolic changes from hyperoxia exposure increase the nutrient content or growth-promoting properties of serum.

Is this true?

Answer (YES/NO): NO